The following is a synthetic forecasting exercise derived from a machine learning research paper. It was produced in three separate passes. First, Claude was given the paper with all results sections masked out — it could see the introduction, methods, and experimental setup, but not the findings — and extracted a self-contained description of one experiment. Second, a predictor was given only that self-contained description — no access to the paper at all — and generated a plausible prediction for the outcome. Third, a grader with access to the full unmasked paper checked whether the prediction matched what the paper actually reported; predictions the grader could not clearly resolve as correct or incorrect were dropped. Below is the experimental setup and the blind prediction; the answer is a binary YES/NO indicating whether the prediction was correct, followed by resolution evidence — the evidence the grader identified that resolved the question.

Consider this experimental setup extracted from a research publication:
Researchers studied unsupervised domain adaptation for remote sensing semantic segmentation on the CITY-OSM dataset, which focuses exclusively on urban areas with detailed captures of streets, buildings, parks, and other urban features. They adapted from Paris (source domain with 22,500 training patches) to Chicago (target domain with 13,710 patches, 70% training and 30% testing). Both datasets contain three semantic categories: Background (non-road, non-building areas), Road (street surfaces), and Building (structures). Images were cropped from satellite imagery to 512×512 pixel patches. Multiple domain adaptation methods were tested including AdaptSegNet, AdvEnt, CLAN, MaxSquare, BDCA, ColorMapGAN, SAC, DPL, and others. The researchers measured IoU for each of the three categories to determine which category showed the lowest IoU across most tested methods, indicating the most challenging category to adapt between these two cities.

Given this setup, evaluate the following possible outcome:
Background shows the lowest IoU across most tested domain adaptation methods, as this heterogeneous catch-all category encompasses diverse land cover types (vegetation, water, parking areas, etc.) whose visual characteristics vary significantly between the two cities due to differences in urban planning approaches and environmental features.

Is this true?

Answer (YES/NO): NO